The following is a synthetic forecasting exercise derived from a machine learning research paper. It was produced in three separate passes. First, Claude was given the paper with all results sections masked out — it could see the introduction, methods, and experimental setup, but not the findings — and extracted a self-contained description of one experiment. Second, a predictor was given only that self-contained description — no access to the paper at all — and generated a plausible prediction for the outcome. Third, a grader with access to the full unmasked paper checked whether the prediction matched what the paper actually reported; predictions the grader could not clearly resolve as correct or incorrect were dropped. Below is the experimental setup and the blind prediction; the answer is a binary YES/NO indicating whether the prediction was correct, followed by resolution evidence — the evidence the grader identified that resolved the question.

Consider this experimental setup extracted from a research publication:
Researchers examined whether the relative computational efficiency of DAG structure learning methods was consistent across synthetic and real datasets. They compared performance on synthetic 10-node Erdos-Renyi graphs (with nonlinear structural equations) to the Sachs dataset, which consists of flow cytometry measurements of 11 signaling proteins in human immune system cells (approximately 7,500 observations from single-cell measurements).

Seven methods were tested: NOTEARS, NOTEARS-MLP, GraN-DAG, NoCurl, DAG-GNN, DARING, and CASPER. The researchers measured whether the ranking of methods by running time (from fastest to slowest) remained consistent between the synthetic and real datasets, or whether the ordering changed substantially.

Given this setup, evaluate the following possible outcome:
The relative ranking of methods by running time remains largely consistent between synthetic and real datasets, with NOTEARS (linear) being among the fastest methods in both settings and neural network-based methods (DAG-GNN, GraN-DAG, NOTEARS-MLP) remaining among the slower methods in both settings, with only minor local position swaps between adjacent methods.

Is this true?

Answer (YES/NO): NO